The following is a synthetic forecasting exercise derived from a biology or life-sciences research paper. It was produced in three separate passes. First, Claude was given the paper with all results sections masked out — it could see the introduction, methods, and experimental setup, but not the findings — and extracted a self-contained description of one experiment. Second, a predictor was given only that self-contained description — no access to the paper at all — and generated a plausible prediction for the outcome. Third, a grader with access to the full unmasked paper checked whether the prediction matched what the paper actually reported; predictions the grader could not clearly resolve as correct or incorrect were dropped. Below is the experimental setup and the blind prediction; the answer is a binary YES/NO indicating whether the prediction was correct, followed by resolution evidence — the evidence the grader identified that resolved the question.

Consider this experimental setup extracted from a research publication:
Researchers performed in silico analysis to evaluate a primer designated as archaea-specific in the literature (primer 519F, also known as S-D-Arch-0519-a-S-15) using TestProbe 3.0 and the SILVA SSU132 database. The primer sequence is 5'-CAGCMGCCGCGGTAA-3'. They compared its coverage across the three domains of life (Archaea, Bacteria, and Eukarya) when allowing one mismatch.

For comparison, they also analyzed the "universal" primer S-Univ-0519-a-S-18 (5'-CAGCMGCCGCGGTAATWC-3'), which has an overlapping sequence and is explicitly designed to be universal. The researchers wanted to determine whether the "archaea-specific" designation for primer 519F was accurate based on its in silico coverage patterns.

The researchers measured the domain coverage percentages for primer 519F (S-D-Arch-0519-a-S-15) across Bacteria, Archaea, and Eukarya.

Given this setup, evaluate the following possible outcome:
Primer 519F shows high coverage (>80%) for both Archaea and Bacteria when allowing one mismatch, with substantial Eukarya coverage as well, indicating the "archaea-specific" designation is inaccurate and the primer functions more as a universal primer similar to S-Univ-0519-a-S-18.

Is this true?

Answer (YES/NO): YES